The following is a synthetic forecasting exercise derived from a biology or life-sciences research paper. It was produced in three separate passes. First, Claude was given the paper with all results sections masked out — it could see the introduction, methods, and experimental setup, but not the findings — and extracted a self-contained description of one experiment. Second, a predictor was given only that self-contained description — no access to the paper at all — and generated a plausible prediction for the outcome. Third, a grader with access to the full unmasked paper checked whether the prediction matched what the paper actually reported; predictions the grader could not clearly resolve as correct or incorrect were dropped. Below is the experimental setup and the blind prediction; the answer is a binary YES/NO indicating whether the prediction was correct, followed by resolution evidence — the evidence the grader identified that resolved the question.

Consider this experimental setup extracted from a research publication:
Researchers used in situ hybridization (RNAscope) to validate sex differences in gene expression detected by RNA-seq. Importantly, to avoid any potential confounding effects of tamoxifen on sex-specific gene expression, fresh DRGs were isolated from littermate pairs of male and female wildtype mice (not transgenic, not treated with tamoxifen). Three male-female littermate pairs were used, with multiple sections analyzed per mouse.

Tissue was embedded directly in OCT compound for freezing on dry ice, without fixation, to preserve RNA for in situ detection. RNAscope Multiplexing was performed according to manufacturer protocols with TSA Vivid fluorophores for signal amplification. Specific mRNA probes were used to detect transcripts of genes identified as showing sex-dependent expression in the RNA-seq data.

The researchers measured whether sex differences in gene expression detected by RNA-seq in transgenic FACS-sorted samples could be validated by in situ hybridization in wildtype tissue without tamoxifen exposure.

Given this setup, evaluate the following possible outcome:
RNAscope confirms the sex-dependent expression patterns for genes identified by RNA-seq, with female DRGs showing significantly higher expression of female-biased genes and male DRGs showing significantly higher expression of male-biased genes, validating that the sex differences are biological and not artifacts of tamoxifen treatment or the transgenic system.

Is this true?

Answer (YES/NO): NO